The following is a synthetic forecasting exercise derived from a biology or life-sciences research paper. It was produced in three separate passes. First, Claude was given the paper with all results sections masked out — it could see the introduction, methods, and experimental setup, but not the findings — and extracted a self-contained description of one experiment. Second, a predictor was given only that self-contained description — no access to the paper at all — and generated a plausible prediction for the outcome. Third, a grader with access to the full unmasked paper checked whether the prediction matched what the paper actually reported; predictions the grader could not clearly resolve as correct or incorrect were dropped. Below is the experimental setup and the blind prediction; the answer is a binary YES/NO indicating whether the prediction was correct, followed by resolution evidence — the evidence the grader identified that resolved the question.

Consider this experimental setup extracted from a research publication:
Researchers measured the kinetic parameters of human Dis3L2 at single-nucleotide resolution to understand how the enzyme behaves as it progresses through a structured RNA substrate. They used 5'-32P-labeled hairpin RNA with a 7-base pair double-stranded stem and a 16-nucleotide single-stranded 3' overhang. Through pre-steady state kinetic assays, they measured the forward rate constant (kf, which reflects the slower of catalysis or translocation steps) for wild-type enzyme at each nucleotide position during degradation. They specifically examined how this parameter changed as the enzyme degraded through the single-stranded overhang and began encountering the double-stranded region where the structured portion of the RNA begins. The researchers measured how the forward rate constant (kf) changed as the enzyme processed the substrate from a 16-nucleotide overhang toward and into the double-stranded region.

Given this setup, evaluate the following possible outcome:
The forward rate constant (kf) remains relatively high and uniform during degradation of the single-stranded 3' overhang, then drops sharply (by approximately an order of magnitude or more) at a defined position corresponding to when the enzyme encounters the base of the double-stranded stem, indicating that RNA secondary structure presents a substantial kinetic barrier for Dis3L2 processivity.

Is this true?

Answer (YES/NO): NO